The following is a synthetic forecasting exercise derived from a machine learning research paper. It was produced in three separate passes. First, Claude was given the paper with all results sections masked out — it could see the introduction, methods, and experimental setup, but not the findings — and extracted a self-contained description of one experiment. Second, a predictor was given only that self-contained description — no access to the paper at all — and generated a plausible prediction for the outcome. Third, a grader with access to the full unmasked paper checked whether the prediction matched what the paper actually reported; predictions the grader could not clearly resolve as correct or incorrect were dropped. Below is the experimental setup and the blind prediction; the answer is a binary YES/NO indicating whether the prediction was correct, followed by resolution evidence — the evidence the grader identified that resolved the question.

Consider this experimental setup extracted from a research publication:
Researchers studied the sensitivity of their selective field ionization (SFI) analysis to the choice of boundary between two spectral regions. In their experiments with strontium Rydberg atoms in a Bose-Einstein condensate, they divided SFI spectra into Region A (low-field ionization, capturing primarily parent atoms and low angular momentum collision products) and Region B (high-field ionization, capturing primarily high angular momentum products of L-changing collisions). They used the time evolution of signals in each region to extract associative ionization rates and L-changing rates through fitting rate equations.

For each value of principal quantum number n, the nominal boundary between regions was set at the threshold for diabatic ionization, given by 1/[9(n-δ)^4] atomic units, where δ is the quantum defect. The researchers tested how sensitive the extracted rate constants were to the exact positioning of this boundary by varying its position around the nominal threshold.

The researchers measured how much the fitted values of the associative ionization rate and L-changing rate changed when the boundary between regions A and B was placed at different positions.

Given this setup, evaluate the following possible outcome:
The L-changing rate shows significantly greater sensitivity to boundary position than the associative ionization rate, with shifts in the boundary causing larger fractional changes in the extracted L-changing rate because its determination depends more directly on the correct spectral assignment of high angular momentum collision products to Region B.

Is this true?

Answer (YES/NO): NO